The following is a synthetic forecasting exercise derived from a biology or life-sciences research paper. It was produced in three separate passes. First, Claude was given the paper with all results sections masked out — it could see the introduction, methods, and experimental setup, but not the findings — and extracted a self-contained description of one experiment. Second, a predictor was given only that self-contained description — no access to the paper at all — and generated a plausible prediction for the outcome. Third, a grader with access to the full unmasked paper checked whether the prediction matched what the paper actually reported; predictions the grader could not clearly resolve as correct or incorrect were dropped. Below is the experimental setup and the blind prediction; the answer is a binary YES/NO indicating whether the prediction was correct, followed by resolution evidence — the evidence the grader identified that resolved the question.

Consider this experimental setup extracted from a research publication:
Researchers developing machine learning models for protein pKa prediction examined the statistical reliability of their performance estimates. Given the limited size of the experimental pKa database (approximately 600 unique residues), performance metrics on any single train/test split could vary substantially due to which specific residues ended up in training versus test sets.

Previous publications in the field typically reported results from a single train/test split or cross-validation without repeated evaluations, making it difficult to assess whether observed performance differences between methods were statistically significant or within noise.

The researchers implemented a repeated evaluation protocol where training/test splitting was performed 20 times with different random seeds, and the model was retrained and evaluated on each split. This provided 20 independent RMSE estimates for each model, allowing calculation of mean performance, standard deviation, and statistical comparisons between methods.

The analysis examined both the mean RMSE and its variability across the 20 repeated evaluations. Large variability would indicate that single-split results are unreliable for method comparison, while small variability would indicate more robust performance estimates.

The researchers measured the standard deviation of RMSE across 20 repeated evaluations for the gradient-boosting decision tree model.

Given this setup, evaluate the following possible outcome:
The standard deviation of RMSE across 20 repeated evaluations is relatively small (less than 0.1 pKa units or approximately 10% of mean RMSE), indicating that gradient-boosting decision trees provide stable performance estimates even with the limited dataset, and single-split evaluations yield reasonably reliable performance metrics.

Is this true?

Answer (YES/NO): NO